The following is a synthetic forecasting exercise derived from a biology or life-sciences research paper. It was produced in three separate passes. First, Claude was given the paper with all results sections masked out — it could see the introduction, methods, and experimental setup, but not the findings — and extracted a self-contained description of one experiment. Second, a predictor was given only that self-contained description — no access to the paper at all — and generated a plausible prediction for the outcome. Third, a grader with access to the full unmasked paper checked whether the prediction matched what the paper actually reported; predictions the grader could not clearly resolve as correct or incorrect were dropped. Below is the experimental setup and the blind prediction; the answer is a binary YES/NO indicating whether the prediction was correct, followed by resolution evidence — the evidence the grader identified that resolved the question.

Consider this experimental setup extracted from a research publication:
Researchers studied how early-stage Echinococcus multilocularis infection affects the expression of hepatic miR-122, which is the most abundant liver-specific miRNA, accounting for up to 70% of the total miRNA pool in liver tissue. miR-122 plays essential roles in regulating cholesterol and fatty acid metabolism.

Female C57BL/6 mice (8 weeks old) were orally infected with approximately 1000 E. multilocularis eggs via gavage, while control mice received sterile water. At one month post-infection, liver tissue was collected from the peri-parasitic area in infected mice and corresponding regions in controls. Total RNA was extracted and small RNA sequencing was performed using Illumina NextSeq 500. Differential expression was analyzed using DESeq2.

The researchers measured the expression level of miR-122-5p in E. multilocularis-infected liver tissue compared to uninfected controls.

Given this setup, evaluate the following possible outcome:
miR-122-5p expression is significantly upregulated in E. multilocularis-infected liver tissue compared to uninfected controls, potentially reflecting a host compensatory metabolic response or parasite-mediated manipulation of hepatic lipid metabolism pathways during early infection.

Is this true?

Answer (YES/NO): YES